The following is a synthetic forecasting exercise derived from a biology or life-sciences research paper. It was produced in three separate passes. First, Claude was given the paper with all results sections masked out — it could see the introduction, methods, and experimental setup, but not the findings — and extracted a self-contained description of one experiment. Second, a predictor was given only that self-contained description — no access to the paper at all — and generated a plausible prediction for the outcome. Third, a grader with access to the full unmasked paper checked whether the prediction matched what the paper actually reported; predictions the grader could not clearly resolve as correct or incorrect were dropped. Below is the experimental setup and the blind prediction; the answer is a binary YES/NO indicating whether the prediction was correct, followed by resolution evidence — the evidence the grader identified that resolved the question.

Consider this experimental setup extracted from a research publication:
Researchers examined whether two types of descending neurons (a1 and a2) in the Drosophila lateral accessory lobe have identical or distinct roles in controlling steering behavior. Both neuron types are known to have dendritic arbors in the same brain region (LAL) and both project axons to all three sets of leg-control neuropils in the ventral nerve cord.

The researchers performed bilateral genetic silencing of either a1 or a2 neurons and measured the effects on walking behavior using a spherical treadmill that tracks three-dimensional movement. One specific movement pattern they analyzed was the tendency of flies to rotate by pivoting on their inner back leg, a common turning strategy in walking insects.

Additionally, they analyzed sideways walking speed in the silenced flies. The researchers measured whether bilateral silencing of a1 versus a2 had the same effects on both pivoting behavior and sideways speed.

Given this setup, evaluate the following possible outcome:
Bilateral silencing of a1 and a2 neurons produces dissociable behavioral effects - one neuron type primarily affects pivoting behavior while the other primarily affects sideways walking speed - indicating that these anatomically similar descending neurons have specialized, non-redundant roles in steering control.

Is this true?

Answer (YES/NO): NO